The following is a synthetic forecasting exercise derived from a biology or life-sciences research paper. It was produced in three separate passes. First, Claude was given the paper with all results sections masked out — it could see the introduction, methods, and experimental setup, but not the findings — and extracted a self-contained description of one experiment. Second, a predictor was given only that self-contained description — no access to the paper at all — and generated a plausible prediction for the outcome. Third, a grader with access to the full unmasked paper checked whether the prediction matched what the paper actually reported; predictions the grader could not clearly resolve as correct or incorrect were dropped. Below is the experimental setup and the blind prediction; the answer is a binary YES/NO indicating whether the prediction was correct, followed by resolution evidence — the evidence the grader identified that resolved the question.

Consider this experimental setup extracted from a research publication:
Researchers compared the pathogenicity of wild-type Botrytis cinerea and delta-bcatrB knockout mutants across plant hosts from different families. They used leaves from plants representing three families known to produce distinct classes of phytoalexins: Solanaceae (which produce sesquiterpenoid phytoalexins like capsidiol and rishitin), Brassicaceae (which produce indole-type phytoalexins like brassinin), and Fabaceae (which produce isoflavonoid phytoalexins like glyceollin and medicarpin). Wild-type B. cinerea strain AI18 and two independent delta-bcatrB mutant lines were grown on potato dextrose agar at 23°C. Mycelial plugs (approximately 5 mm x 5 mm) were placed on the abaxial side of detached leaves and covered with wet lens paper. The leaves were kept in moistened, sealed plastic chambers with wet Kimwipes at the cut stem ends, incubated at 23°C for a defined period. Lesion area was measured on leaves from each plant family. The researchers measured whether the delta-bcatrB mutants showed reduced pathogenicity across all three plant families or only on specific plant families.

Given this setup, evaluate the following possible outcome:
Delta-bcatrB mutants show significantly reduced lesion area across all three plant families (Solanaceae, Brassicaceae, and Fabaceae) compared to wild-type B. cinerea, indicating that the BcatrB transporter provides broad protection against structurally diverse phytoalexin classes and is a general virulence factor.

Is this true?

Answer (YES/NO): NO